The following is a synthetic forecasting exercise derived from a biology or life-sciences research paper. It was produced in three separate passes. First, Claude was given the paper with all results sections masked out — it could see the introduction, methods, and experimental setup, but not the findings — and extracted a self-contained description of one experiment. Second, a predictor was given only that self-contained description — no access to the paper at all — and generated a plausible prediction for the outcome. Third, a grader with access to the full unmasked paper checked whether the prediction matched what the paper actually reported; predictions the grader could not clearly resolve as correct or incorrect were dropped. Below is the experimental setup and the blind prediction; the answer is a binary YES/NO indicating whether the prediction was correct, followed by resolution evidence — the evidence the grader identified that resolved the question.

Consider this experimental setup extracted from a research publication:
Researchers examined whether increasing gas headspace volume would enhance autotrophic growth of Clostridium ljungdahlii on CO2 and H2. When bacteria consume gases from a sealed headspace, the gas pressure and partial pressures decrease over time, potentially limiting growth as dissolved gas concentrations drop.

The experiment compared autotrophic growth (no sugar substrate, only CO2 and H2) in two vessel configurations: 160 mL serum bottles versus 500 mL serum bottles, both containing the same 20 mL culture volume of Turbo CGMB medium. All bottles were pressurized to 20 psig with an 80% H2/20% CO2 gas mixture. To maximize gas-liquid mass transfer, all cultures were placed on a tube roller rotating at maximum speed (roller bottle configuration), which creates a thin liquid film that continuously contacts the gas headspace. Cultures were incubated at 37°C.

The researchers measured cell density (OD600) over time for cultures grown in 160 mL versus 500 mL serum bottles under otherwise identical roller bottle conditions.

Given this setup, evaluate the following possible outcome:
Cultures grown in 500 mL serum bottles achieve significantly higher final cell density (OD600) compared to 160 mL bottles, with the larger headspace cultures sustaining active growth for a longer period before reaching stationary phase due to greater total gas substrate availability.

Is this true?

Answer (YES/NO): NO